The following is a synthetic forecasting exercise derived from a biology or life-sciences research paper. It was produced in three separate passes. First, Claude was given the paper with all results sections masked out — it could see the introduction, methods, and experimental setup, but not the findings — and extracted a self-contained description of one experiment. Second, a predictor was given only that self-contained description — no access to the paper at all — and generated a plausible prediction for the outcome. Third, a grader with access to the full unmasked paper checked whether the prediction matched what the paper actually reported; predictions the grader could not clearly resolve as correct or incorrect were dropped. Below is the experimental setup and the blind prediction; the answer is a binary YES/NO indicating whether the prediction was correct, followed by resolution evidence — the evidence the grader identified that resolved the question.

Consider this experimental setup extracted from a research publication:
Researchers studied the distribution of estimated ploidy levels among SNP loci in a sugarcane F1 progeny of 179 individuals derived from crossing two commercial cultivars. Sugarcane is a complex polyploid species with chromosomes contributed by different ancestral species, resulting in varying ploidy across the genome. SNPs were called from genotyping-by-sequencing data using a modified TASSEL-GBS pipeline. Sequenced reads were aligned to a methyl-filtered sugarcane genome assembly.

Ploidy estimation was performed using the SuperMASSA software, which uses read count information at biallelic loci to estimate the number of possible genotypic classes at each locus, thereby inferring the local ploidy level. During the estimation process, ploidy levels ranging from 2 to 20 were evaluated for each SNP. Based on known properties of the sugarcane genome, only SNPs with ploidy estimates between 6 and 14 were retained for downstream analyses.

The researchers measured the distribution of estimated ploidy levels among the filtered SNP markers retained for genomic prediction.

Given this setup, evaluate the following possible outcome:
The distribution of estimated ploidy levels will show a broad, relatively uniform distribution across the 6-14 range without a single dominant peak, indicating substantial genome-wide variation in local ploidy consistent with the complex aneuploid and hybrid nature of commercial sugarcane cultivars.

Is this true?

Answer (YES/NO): NO